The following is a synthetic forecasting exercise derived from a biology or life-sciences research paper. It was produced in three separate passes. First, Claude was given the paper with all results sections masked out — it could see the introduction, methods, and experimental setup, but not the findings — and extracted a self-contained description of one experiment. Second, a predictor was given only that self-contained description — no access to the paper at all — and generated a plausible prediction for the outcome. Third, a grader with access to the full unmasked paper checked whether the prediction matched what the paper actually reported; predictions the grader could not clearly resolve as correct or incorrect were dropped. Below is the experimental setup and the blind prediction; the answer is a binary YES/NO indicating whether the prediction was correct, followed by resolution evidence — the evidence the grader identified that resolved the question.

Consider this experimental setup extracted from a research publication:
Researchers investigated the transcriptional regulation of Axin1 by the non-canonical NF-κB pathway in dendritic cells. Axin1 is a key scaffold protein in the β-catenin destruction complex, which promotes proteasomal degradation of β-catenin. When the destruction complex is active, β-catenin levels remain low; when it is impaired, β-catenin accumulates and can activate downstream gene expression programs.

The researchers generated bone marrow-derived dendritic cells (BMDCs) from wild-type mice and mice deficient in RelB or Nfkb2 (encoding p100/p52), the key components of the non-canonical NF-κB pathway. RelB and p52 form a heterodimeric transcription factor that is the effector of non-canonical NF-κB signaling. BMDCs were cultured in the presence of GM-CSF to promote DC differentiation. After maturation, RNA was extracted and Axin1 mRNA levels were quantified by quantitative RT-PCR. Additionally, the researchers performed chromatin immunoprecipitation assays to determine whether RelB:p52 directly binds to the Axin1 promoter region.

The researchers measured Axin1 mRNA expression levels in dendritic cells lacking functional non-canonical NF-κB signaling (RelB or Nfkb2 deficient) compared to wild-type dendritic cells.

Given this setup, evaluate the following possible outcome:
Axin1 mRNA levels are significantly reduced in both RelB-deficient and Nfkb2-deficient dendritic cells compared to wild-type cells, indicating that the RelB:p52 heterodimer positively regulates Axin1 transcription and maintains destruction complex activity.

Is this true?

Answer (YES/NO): YES